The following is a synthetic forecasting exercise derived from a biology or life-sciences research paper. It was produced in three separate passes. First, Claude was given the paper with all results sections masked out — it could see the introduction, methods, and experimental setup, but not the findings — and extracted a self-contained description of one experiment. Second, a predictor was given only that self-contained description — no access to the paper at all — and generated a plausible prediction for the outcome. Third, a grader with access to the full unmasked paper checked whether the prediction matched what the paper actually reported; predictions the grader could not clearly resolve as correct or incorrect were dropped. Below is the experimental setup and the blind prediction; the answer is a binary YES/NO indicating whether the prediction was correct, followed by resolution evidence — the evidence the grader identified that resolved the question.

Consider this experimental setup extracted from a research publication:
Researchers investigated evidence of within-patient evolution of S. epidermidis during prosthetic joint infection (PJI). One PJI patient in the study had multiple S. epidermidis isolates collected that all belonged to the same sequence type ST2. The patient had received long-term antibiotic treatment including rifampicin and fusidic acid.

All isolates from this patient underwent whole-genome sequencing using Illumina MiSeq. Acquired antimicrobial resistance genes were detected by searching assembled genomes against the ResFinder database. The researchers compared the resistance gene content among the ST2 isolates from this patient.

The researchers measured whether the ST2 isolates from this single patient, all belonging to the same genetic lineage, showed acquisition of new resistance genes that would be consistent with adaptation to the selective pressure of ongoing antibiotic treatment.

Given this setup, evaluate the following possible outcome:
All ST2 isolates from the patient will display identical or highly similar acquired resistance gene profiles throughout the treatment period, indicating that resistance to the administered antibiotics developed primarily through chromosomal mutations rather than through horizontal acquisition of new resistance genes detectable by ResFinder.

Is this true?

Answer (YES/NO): NO